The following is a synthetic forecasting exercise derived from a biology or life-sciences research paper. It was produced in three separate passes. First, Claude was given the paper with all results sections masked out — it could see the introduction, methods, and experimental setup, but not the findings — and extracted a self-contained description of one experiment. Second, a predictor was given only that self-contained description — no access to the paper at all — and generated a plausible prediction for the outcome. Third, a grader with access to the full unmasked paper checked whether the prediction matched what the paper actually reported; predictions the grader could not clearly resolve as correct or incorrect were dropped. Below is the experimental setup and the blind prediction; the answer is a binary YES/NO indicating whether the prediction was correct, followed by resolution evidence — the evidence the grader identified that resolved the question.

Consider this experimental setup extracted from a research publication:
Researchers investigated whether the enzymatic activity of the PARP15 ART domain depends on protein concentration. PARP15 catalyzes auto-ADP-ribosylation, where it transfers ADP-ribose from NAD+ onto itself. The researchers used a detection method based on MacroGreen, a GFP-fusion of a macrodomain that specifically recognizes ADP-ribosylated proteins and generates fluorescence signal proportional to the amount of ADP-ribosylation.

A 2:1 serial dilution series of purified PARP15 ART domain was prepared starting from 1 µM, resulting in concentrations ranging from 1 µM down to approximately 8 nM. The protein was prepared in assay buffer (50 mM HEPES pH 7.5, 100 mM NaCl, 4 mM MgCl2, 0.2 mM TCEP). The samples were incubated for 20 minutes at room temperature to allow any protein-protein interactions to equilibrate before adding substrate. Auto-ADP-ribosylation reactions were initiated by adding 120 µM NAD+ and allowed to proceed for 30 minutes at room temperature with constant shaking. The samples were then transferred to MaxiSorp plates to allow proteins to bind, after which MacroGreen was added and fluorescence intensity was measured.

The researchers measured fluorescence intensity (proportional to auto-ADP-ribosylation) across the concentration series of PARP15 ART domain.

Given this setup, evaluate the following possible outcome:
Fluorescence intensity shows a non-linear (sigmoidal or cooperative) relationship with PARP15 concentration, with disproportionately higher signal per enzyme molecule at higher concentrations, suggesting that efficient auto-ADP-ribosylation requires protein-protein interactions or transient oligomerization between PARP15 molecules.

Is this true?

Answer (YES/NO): YES